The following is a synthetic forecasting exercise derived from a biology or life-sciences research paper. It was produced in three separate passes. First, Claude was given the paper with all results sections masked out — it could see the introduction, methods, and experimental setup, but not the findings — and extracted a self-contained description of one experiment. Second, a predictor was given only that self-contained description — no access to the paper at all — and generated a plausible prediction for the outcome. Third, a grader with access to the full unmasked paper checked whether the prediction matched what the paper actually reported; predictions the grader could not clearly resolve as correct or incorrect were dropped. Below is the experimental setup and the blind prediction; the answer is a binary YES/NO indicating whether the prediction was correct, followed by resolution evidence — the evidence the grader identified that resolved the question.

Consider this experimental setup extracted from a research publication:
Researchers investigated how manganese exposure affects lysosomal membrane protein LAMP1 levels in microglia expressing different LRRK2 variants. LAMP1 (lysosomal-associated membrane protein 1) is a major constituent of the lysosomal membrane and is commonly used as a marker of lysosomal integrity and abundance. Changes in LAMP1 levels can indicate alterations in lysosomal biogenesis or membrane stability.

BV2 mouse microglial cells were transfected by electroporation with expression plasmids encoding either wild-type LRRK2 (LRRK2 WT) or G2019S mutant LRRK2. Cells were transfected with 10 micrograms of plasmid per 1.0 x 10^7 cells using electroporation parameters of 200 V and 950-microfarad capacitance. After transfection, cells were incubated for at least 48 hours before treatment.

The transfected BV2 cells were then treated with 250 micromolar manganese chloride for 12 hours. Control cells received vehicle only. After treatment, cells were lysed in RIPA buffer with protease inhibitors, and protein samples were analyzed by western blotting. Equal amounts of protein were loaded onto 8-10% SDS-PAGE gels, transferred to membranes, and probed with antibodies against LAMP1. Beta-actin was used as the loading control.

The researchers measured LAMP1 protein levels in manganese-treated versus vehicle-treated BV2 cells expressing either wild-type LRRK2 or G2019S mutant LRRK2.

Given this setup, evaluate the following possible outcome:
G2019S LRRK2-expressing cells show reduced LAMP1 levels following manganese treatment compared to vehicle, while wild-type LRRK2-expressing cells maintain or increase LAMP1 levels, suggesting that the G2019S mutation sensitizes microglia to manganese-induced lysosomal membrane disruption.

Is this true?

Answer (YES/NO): NO